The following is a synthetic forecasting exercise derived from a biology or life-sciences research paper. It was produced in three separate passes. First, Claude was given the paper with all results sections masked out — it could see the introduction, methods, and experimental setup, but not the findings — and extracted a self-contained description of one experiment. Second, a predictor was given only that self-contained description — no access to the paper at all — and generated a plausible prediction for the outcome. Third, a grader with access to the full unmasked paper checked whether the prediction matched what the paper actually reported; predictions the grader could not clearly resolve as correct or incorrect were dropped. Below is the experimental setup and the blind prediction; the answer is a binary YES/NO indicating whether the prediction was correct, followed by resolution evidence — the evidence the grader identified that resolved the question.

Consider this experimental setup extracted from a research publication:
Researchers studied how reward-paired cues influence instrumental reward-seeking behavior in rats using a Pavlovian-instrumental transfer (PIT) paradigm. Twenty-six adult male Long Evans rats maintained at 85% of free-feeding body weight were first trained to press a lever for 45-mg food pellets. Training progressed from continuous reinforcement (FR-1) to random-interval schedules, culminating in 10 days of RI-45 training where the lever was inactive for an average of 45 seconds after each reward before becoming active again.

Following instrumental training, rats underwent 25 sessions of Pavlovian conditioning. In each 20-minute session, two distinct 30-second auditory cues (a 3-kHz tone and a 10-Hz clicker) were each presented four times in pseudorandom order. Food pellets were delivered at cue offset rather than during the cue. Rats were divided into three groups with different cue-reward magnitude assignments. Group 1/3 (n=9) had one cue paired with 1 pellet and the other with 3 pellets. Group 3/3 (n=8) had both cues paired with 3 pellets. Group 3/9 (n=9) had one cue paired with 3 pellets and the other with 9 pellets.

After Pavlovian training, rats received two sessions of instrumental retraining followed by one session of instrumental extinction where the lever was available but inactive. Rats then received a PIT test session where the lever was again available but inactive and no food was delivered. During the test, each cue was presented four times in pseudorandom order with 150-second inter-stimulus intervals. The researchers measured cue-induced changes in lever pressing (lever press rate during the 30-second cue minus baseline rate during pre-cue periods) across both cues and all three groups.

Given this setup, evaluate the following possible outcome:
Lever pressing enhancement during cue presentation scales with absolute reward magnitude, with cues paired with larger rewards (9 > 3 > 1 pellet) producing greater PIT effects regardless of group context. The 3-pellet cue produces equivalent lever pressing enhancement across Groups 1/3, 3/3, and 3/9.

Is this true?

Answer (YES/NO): NO